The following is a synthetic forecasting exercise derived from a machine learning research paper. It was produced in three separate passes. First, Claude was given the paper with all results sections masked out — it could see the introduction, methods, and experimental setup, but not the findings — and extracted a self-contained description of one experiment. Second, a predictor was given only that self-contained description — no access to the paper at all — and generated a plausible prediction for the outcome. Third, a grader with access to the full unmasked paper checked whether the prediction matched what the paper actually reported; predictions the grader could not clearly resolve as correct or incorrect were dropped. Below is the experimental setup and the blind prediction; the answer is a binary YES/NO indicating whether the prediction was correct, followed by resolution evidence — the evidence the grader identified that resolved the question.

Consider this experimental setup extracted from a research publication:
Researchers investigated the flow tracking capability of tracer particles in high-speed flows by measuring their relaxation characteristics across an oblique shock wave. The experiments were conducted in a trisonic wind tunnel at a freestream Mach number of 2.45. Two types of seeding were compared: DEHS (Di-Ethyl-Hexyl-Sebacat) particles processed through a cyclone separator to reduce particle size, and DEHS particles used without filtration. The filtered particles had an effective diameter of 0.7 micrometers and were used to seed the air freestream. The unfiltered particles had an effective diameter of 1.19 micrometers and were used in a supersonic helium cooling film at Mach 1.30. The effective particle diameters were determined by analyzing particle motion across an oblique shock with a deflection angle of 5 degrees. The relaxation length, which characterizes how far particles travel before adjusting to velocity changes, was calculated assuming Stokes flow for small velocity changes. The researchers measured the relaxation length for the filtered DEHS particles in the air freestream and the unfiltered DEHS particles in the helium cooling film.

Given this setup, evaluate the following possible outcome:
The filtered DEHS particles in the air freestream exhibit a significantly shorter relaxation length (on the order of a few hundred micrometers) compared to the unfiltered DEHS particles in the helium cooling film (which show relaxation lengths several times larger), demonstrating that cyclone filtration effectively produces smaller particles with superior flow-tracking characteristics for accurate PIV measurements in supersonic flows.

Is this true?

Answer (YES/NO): NO